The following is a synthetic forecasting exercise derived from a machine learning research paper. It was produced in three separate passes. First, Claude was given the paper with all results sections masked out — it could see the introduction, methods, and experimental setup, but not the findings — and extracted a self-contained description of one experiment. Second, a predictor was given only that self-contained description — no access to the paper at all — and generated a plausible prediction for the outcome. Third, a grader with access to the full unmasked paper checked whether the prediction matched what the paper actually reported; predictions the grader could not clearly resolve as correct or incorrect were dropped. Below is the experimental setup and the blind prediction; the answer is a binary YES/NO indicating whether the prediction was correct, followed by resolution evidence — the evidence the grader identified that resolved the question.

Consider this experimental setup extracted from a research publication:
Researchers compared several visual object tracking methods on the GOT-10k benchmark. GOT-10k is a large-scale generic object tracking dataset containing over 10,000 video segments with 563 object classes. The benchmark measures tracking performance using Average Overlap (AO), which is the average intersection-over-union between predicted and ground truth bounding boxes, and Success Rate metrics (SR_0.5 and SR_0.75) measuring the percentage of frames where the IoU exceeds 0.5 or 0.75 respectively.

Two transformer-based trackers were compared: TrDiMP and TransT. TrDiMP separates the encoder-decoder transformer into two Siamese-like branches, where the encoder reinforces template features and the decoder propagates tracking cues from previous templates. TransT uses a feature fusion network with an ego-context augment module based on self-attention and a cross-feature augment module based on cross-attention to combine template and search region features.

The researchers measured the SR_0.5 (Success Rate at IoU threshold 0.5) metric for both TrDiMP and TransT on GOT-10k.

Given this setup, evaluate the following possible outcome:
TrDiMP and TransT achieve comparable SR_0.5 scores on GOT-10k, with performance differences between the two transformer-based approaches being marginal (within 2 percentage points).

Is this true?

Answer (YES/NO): NO